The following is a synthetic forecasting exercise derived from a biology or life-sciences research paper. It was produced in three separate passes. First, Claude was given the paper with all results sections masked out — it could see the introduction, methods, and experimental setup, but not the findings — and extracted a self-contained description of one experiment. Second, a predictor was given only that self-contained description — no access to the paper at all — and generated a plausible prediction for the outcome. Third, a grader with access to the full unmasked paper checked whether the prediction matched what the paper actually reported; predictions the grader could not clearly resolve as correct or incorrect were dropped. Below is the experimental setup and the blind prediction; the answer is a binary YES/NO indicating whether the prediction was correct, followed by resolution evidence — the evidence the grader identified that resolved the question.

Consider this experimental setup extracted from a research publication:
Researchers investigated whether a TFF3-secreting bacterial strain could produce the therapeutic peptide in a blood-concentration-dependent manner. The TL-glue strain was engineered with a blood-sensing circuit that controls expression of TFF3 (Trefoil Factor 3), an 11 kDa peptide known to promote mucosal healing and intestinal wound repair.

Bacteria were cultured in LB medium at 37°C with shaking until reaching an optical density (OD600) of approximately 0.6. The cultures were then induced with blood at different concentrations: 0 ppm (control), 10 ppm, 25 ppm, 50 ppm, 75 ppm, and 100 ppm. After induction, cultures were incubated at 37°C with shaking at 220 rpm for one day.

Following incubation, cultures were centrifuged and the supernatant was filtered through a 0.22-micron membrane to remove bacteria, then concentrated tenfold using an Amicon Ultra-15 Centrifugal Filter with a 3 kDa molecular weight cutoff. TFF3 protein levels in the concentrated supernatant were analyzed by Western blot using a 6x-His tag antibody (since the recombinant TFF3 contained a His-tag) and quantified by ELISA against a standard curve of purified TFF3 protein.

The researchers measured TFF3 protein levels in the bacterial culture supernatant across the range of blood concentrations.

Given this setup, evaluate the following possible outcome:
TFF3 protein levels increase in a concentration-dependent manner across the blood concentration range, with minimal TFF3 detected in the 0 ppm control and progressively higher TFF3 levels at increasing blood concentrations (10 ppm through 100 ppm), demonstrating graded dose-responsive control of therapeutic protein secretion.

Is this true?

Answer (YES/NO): YES